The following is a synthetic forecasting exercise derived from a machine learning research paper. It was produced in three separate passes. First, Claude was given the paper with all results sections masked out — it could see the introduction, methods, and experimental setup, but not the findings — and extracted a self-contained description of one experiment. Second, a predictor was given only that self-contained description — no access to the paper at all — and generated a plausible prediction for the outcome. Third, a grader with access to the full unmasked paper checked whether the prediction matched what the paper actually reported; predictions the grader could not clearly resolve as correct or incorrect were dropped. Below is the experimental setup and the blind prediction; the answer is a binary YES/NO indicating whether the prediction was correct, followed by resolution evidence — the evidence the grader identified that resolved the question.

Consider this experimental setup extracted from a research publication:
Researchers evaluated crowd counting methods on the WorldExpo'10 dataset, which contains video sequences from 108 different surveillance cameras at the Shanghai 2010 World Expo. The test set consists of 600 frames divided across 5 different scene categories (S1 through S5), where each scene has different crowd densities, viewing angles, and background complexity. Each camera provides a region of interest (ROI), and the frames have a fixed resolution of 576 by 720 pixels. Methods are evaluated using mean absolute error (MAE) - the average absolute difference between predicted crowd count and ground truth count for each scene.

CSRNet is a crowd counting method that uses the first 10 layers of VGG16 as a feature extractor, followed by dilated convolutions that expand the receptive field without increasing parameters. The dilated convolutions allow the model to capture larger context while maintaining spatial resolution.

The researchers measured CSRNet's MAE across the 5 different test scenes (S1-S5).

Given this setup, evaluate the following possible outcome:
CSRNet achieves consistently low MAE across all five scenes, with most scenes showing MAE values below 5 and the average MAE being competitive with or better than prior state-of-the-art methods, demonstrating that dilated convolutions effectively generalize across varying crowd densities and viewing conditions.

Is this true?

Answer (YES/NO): NO